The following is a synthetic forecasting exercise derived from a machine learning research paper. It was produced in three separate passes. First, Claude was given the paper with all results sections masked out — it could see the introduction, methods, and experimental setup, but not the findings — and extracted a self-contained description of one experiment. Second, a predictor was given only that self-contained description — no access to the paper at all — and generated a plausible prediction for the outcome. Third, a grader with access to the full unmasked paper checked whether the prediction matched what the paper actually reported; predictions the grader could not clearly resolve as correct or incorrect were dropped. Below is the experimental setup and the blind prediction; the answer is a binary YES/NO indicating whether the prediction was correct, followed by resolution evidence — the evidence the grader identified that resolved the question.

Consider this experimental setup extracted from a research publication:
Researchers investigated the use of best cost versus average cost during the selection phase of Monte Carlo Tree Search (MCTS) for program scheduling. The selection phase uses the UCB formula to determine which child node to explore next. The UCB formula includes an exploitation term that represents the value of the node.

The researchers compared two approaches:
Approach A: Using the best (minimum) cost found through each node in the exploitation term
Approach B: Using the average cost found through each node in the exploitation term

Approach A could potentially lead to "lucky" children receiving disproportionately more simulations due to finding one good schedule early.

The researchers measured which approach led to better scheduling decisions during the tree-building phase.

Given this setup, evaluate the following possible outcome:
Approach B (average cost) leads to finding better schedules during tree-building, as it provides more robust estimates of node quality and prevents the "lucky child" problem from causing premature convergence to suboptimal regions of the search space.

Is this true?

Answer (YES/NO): YES